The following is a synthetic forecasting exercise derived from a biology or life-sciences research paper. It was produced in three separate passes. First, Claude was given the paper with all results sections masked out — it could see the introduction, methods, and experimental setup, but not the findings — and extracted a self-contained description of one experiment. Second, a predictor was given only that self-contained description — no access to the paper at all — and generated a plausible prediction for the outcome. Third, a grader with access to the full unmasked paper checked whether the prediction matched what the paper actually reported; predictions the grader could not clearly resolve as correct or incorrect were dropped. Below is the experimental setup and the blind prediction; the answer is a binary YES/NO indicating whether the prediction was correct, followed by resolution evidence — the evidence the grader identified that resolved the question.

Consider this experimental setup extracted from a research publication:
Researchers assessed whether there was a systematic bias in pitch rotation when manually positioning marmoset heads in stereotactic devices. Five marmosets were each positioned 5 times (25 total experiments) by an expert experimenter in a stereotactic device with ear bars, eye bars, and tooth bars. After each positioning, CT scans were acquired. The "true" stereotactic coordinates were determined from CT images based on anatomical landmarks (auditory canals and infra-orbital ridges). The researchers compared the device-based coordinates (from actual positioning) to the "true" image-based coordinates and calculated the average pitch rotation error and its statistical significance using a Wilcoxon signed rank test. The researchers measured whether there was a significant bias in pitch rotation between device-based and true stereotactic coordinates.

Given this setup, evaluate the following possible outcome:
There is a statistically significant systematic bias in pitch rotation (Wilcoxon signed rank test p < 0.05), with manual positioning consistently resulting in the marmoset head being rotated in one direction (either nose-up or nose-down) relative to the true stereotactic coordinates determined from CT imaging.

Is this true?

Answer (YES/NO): NO